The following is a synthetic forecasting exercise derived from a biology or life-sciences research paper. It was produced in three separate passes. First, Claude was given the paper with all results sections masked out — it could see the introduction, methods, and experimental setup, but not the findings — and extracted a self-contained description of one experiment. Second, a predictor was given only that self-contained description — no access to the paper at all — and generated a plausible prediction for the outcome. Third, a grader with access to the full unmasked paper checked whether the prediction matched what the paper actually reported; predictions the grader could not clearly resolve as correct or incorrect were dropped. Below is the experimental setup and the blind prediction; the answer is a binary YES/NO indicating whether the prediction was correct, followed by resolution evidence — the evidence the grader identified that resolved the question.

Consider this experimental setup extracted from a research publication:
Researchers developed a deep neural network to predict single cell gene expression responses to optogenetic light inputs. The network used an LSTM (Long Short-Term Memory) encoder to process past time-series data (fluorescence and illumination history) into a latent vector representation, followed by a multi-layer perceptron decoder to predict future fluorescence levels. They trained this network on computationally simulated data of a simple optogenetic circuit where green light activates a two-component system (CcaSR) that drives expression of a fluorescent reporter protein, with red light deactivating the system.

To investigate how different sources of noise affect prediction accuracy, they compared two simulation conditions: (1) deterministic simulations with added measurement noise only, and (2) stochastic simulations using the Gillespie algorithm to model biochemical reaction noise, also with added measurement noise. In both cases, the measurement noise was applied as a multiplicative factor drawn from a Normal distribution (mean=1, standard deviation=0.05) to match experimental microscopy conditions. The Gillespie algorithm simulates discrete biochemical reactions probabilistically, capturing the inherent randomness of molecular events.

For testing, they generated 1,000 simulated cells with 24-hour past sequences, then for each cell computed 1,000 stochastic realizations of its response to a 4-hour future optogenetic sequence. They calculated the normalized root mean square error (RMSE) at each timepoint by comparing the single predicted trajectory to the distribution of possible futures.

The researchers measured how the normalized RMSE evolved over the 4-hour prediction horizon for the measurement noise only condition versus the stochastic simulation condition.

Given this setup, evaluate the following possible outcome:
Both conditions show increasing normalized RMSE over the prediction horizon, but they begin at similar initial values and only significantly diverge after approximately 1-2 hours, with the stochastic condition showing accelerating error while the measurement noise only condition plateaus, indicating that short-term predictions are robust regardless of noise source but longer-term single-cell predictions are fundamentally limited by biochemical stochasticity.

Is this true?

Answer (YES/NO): NO